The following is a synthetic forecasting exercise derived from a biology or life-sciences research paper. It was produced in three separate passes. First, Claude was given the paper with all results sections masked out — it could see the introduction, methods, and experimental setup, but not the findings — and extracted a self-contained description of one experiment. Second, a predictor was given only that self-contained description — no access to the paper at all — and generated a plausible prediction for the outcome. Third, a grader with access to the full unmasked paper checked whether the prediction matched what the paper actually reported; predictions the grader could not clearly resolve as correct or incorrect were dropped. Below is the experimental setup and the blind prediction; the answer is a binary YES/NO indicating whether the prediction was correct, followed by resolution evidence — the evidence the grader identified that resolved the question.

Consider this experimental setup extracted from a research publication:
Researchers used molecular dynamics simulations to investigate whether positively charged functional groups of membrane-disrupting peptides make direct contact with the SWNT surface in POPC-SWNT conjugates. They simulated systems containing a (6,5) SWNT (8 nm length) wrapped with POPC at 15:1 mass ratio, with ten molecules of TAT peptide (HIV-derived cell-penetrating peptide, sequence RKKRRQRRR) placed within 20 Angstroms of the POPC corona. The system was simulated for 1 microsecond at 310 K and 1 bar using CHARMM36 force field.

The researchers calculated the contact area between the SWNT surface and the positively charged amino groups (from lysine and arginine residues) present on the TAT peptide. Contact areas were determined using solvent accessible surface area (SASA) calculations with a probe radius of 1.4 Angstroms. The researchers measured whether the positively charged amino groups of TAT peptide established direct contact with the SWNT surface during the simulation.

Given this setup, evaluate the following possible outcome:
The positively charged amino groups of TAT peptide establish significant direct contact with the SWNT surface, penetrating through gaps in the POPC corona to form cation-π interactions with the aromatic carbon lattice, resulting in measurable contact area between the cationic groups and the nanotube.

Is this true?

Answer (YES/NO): NO